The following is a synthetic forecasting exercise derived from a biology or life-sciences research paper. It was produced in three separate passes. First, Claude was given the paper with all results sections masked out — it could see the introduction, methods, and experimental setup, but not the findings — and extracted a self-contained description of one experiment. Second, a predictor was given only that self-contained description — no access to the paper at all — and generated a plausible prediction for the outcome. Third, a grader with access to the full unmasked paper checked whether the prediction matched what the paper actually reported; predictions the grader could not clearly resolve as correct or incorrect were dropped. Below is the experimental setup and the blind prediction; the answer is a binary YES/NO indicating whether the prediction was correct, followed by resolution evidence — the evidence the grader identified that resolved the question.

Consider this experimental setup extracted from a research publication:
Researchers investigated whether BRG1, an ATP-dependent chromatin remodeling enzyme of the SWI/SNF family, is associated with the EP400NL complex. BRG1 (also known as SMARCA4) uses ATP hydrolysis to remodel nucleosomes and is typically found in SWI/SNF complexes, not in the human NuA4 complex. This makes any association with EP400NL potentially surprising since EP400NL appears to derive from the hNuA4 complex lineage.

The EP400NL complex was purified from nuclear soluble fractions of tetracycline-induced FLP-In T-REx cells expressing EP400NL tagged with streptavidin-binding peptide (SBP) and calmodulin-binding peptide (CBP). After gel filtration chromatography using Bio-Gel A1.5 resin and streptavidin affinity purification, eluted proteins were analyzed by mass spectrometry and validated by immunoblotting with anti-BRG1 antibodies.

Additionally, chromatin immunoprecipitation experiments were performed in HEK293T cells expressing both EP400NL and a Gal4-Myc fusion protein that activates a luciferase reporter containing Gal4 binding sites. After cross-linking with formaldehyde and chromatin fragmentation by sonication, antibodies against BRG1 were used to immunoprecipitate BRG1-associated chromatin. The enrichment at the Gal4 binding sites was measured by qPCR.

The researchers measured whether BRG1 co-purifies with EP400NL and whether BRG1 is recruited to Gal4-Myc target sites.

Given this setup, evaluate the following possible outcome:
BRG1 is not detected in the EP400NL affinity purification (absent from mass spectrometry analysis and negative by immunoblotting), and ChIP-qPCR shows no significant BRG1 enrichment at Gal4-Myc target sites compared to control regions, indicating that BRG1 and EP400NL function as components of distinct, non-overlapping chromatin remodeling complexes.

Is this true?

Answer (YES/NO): NO